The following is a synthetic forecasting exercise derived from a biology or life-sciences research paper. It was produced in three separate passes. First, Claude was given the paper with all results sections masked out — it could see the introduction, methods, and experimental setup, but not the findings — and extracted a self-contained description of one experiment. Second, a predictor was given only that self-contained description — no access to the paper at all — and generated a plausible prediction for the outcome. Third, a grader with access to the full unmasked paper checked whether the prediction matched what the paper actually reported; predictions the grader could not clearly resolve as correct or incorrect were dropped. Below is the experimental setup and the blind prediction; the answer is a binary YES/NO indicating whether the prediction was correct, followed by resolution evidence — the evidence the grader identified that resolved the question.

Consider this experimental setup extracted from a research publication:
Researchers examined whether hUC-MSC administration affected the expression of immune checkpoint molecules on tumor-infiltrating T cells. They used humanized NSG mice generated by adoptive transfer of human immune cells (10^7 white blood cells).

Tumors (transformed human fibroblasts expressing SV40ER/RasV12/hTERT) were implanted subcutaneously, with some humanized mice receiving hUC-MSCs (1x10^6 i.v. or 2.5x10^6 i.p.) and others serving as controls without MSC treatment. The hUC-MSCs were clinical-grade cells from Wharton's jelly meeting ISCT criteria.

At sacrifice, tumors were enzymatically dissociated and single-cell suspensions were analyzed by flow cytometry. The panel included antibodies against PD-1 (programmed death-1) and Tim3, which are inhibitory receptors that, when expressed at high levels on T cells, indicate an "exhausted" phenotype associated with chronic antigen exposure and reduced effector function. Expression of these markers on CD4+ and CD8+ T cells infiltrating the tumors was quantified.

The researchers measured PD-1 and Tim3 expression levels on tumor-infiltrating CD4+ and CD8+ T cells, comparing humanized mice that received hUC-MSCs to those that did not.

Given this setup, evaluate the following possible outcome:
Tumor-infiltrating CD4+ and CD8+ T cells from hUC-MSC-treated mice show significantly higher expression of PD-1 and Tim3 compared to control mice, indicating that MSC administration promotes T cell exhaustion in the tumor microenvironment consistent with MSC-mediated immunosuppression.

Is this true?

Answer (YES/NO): NO